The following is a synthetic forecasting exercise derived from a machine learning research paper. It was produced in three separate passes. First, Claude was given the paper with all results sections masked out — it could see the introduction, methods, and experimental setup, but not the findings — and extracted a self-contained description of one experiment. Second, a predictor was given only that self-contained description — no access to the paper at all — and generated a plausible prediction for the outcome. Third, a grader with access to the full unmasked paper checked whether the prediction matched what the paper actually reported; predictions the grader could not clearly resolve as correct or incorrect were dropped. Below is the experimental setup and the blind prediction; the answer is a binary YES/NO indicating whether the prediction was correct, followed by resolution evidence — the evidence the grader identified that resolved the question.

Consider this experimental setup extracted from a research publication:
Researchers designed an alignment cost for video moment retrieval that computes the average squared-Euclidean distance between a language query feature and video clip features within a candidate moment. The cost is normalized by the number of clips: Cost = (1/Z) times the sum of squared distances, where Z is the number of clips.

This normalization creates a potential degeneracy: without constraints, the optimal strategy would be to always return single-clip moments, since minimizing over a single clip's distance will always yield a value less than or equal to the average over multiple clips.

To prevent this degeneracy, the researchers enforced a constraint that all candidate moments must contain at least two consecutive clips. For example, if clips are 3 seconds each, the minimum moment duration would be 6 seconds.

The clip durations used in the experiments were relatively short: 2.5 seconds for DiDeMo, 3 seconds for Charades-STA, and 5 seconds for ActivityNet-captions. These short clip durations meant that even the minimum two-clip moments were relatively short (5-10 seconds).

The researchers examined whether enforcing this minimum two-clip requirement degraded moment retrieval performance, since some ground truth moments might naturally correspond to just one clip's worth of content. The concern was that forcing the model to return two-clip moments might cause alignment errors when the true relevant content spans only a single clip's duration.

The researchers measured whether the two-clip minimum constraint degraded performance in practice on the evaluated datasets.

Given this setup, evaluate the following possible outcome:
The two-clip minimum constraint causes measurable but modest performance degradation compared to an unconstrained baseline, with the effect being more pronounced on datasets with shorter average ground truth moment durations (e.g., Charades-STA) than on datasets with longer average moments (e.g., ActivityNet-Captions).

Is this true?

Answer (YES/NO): NO